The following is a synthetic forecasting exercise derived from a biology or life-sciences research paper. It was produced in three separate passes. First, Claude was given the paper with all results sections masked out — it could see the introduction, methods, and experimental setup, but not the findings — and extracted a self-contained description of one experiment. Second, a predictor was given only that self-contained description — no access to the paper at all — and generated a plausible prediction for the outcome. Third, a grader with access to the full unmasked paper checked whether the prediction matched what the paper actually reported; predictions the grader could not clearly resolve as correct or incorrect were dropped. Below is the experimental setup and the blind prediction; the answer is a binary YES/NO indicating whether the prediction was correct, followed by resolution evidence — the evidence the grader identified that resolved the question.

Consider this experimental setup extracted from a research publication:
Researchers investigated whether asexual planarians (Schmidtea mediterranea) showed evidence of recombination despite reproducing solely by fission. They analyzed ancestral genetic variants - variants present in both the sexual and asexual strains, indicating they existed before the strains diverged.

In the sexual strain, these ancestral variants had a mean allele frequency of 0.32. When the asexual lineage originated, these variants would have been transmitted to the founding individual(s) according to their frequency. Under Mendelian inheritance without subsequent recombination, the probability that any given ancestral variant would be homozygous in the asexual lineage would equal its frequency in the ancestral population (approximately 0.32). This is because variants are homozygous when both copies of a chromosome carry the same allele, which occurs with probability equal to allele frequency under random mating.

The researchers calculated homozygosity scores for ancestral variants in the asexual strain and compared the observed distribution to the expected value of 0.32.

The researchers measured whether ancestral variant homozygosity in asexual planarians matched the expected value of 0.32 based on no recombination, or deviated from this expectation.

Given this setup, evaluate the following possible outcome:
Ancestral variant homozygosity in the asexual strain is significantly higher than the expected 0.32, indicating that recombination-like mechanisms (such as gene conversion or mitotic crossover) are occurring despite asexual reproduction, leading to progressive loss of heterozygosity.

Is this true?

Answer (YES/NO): YES